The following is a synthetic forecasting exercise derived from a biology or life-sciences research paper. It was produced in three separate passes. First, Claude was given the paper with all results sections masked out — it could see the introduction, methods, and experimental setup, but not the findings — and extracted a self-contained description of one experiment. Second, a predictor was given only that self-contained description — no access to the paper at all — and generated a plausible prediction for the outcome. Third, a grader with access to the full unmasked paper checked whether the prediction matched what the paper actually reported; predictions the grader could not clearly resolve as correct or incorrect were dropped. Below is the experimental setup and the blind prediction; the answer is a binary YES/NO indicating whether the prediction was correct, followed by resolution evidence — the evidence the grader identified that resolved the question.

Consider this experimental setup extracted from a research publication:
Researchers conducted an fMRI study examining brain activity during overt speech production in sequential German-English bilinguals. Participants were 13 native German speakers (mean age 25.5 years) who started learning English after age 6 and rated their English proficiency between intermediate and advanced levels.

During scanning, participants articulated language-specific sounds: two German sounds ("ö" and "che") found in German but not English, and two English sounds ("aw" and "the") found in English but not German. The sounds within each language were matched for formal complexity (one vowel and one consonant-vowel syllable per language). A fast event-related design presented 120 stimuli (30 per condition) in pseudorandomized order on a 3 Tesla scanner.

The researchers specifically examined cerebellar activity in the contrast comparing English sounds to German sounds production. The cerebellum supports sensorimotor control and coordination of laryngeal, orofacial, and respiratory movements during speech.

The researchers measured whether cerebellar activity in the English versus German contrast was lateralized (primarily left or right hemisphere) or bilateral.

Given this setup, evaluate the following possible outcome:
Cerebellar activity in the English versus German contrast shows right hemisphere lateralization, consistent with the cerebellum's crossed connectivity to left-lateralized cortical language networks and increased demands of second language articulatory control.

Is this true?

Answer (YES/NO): NO